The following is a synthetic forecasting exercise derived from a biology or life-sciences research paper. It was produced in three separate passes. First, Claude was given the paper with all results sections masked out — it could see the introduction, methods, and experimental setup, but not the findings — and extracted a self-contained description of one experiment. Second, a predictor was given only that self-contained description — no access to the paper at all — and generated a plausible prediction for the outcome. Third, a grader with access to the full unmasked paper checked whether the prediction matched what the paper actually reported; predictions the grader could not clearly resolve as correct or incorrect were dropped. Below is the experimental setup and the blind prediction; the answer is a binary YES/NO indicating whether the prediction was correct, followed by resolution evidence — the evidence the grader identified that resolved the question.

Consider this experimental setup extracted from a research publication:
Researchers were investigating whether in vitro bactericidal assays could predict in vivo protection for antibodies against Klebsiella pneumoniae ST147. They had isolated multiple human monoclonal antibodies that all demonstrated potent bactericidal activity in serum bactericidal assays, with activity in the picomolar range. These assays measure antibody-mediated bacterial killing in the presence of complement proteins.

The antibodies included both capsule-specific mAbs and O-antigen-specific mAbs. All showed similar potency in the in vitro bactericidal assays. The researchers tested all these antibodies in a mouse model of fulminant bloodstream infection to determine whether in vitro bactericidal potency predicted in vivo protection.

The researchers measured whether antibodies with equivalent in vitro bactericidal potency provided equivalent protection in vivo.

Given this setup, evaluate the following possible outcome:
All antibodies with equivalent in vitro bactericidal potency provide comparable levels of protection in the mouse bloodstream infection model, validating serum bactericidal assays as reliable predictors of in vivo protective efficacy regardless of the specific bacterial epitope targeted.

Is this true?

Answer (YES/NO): NO